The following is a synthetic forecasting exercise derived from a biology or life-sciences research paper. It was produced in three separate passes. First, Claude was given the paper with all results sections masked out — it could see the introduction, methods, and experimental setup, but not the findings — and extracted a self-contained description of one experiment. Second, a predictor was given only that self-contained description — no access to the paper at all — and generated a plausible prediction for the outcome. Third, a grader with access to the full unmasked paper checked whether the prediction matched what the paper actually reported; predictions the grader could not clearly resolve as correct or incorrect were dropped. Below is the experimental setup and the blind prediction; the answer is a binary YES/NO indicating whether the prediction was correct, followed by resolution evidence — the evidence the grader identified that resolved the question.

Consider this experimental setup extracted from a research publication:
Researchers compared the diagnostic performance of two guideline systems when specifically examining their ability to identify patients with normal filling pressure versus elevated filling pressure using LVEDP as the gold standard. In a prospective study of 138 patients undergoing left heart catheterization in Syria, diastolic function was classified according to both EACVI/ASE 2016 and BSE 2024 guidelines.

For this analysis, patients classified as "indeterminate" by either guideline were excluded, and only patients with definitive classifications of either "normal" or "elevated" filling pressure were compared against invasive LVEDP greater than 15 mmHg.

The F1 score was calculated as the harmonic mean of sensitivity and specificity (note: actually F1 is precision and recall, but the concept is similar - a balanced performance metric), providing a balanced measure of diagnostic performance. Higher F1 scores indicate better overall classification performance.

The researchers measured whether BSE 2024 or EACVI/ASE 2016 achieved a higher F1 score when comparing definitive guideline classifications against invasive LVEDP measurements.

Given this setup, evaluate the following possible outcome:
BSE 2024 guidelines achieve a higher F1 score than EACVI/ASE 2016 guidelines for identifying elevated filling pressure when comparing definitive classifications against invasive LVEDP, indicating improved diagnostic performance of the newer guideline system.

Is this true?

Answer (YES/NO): NO